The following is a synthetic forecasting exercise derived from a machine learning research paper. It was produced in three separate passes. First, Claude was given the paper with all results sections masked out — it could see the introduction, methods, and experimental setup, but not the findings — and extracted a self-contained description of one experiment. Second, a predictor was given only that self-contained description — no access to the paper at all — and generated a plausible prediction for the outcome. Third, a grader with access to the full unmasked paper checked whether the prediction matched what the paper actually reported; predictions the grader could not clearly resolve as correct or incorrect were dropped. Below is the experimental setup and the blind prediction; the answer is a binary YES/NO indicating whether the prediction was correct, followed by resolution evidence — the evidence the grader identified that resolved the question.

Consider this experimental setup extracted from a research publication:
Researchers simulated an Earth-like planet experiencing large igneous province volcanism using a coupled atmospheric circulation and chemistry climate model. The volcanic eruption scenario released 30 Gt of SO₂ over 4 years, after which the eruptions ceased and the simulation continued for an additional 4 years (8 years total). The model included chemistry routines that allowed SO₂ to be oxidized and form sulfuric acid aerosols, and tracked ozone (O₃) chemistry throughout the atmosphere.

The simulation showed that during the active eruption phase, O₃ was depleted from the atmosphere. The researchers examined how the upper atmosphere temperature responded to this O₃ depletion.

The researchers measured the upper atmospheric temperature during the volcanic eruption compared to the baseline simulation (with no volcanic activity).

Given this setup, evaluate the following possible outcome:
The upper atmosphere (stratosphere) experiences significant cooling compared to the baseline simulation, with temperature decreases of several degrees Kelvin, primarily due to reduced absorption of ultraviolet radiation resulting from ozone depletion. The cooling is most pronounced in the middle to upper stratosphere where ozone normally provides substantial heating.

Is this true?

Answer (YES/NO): YES